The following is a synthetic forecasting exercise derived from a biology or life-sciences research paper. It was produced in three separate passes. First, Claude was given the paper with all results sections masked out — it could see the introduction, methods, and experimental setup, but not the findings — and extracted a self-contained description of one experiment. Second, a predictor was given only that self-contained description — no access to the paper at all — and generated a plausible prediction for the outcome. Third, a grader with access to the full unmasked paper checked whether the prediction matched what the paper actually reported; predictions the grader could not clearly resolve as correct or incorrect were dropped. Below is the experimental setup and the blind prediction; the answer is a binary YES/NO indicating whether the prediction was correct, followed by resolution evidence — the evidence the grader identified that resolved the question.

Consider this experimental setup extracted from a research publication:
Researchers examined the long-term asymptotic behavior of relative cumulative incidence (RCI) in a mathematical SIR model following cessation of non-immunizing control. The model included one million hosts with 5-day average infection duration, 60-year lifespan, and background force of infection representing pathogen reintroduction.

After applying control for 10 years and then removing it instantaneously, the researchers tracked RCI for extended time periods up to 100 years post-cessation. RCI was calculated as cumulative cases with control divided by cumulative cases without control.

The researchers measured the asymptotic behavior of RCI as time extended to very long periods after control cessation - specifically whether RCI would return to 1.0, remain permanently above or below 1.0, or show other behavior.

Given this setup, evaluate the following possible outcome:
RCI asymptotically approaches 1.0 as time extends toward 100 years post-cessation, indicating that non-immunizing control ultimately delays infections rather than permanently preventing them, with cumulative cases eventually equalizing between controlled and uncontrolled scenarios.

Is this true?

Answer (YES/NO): YES